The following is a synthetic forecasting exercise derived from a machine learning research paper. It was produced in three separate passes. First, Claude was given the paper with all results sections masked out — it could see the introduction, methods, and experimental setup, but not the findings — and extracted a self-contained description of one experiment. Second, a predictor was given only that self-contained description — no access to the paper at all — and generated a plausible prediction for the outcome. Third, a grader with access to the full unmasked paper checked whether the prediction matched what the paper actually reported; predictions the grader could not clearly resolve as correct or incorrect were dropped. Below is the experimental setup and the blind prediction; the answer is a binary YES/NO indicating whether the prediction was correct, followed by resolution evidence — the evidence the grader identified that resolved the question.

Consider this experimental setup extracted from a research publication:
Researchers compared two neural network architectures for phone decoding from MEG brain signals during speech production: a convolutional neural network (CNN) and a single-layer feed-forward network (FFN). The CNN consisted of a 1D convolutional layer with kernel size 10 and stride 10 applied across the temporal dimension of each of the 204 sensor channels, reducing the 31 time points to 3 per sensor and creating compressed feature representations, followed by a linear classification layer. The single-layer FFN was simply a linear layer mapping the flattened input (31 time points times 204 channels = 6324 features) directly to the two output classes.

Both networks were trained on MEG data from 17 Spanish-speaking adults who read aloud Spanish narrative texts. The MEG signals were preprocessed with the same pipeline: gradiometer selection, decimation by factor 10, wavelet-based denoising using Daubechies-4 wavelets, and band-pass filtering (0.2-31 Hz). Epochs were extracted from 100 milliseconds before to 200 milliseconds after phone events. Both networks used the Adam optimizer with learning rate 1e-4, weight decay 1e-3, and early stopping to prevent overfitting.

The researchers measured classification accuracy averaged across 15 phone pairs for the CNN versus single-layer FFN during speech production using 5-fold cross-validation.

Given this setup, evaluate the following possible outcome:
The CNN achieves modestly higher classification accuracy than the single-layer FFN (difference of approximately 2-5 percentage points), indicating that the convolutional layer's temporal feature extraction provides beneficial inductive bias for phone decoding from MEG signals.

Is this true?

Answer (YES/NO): NO